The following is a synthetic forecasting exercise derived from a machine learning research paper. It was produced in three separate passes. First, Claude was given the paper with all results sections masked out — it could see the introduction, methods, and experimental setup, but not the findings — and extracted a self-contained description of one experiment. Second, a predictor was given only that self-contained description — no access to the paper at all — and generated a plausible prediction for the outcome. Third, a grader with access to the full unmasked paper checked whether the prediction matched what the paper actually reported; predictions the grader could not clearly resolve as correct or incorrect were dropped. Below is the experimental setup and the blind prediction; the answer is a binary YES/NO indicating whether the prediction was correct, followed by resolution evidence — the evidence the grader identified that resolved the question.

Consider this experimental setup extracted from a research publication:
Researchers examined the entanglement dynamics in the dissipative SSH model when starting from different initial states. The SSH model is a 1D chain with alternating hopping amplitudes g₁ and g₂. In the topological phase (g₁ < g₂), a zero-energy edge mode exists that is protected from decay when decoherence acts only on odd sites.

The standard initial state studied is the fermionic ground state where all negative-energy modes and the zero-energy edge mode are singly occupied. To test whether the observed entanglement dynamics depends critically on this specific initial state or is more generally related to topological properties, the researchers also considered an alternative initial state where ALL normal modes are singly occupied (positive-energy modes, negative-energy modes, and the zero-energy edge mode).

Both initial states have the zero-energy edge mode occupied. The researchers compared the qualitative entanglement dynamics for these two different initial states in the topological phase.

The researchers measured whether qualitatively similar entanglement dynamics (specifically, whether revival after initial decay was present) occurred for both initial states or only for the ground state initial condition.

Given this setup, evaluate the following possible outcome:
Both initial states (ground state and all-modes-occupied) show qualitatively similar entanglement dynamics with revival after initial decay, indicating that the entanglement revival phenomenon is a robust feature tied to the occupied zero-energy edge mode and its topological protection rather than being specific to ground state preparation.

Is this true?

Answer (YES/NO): YES